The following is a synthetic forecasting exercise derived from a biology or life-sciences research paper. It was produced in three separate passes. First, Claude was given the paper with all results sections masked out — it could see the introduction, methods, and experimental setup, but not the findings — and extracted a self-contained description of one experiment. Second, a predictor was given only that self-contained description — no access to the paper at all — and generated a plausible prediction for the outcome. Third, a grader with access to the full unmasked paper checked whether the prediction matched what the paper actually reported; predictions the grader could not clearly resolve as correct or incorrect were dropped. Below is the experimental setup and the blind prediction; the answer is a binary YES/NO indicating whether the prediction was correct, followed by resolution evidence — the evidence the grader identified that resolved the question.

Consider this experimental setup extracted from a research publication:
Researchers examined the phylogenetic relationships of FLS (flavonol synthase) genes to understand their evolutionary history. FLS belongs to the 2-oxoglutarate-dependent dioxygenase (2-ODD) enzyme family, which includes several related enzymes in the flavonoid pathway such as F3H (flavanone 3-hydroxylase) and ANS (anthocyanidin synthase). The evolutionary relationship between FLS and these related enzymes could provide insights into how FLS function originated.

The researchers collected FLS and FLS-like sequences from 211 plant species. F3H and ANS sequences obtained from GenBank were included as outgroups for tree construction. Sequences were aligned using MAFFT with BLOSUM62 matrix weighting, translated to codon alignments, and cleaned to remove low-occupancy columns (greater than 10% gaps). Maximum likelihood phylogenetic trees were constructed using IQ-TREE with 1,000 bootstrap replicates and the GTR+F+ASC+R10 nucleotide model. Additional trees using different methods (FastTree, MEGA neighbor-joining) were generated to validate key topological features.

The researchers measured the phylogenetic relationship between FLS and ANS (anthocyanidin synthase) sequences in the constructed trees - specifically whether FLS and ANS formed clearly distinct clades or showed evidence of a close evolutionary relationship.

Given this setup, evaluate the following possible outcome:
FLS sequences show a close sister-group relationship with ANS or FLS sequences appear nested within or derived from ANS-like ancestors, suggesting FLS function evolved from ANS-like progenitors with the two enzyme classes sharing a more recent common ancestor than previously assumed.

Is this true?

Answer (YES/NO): YES